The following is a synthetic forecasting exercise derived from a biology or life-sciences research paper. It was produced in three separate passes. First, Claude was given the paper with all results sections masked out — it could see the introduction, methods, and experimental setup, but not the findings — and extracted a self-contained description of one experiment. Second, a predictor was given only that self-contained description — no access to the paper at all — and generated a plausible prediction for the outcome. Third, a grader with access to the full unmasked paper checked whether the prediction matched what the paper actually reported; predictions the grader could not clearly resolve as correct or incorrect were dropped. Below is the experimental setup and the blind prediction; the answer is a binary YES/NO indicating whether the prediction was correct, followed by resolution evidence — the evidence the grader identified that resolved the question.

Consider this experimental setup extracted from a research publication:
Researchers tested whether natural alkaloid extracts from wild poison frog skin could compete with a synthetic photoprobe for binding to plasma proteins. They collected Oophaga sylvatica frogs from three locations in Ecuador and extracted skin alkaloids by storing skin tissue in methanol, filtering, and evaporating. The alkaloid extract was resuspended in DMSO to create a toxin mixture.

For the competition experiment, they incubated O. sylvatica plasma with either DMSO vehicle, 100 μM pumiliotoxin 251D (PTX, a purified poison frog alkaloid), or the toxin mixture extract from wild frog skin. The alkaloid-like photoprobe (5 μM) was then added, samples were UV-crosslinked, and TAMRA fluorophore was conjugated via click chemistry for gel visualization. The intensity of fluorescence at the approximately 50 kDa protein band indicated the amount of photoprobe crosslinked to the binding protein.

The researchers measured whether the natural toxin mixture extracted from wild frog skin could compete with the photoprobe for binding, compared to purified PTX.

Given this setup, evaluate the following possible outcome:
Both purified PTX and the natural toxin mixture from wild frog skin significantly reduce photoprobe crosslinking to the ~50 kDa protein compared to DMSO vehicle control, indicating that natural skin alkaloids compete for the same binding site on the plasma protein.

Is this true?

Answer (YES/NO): NO